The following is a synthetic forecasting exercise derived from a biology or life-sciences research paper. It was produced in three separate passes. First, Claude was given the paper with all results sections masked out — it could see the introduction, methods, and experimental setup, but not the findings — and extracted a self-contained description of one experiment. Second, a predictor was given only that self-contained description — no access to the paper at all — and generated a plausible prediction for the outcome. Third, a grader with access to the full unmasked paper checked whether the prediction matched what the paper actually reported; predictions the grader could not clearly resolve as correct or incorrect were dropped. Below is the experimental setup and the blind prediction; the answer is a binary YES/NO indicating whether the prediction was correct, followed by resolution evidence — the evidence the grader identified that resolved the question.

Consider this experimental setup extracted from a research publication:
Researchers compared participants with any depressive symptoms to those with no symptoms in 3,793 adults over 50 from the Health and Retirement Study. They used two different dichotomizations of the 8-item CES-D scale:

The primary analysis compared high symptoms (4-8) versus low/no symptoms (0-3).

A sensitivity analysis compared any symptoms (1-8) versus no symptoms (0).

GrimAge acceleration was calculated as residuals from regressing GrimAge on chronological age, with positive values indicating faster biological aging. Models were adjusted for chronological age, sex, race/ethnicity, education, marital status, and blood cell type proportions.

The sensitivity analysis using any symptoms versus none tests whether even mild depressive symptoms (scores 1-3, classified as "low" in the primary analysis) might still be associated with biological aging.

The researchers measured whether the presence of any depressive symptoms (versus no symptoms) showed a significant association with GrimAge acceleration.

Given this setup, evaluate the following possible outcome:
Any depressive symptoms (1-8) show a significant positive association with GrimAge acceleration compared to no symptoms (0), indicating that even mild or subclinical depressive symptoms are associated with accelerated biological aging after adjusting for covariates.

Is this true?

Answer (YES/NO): YES